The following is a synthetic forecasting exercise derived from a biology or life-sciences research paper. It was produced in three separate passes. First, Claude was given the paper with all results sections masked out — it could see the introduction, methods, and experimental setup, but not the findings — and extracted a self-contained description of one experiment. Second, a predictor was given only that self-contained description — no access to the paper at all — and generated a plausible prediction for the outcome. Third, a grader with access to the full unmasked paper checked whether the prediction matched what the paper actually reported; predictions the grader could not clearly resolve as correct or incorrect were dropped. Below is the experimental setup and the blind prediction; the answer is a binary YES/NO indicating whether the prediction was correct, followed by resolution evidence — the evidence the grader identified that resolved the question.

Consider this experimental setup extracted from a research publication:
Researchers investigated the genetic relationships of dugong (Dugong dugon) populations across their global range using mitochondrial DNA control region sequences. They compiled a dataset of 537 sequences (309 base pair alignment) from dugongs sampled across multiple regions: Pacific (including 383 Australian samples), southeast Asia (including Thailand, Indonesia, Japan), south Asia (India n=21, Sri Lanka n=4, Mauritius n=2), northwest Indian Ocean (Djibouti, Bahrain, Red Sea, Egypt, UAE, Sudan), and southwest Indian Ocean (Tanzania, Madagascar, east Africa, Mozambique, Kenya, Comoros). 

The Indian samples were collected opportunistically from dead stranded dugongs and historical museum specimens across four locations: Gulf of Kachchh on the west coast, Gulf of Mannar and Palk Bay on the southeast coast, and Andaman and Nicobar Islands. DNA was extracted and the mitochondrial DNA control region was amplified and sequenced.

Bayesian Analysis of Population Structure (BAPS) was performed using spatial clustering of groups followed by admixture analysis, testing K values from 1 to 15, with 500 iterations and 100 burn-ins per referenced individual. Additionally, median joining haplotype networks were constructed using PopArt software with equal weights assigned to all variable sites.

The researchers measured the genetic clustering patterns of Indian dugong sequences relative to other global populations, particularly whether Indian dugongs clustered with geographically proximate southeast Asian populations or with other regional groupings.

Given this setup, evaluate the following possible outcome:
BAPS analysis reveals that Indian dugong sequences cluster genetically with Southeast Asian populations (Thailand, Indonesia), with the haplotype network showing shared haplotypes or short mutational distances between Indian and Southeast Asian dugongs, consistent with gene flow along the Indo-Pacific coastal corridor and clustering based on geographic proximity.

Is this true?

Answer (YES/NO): NO